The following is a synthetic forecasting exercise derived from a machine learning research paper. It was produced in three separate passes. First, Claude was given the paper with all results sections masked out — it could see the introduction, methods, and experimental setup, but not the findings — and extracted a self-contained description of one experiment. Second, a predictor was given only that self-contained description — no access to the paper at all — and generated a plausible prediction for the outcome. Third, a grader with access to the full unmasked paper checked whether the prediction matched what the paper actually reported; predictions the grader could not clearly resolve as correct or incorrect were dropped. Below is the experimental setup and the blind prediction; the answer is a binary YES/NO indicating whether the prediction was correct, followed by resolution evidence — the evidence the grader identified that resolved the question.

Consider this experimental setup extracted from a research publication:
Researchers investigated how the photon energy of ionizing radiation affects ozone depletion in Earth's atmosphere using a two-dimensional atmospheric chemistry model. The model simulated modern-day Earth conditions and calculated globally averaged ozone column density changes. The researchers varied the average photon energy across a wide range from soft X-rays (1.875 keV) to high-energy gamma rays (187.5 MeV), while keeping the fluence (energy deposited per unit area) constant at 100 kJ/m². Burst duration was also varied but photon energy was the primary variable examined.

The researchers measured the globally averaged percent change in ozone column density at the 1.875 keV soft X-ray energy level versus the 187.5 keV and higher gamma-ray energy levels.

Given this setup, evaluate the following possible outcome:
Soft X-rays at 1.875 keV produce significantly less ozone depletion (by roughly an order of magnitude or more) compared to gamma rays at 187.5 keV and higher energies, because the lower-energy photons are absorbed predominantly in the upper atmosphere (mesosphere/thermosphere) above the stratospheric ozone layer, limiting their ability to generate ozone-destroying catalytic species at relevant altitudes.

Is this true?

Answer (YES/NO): NO